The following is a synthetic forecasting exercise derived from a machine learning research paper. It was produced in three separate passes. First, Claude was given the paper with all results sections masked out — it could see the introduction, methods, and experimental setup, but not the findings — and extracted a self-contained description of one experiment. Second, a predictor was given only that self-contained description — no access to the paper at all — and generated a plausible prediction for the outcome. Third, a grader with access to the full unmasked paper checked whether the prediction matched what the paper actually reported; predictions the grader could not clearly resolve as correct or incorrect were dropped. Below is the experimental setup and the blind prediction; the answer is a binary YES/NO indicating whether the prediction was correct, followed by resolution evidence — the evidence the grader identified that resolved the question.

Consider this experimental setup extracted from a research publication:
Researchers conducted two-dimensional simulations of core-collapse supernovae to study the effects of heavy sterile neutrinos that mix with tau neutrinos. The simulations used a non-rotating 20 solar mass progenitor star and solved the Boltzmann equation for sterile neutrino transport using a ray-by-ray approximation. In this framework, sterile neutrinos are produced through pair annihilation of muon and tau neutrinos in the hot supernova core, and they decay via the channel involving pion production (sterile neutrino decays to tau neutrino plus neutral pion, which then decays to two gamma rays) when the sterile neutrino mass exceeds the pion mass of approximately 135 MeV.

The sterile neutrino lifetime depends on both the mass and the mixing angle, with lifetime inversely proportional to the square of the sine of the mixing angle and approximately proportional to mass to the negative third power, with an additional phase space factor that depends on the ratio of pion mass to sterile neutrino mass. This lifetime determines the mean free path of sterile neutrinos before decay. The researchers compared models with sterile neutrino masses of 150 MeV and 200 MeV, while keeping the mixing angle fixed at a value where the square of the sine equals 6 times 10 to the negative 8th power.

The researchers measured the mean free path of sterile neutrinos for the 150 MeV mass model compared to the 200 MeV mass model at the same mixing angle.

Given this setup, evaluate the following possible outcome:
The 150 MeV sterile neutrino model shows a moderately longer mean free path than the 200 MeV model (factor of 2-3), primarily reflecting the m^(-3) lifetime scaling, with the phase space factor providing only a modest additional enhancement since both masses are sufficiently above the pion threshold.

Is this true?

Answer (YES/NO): NO